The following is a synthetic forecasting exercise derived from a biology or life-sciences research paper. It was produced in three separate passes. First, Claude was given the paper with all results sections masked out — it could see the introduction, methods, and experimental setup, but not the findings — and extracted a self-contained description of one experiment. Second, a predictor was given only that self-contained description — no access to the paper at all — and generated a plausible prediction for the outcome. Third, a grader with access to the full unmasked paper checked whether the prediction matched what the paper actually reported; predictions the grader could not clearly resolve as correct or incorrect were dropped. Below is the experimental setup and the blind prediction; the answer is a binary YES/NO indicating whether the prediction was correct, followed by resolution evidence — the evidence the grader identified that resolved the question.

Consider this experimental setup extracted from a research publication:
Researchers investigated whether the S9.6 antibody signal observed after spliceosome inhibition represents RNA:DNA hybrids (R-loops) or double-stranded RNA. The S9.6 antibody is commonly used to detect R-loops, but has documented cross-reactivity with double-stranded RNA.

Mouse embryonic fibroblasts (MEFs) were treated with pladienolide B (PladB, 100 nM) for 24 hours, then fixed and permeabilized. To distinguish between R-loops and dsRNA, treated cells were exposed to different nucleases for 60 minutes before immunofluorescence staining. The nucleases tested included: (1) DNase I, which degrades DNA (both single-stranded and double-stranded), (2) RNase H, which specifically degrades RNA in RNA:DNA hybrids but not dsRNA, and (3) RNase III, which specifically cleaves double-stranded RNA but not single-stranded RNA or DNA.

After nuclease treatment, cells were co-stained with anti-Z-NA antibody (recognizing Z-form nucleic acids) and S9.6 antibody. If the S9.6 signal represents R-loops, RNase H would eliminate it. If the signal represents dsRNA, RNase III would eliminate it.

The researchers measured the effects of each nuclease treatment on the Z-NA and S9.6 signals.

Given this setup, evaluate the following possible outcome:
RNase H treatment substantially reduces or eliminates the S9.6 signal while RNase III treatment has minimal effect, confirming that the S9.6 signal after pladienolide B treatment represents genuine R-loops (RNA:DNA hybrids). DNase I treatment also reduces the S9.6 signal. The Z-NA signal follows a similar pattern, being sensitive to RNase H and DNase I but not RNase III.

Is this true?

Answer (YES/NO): NO